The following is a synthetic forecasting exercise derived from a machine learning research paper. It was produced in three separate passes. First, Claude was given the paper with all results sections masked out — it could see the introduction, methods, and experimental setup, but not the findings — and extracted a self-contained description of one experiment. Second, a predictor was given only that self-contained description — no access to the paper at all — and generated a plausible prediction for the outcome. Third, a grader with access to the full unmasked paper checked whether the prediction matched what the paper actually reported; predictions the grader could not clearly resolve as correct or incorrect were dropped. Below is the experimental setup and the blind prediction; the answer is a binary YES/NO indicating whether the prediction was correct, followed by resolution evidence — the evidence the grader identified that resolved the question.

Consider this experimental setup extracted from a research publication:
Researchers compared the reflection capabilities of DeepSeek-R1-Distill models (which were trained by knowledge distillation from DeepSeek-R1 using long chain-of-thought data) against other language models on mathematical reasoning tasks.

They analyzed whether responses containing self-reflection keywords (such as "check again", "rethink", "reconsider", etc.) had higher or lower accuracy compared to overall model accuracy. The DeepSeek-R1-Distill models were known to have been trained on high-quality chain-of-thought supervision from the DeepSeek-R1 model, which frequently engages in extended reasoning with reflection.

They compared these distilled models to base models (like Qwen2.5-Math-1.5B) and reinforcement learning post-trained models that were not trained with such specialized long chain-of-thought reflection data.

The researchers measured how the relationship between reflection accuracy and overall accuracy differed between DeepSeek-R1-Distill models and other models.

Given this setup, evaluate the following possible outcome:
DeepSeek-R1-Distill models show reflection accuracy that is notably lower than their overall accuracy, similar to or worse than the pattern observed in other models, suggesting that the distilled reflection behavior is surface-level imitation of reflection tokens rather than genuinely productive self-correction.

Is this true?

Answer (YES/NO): NO